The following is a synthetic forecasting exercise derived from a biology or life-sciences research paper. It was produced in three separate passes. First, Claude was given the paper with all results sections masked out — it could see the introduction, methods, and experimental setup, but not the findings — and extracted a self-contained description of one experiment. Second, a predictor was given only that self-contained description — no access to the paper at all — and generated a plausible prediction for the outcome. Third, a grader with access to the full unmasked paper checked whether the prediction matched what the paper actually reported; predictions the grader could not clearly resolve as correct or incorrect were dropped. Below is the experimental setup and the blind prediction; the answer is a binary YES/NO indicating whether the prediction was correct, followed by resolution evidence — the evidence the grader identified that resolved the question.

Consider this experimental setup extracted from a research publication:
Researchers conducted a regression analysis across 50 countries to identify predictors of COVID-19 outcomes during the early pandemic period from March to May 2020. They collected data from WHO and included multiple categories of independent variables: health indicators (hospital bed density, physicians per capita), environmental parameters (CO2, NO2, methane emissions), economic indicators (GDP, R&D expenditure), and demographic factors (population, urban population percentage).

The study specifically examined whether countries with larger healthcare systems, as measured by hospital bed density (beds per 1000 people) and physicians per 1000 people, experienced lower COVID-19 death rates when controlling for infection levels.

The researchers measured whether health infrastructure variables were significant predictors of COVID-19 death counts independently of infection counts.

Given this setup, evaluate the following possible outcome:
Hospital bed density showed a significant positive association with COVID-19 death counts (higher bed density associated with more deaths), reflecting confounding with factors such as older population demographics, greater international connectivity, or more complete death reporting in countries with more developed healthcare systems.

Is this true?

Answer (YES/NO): NO